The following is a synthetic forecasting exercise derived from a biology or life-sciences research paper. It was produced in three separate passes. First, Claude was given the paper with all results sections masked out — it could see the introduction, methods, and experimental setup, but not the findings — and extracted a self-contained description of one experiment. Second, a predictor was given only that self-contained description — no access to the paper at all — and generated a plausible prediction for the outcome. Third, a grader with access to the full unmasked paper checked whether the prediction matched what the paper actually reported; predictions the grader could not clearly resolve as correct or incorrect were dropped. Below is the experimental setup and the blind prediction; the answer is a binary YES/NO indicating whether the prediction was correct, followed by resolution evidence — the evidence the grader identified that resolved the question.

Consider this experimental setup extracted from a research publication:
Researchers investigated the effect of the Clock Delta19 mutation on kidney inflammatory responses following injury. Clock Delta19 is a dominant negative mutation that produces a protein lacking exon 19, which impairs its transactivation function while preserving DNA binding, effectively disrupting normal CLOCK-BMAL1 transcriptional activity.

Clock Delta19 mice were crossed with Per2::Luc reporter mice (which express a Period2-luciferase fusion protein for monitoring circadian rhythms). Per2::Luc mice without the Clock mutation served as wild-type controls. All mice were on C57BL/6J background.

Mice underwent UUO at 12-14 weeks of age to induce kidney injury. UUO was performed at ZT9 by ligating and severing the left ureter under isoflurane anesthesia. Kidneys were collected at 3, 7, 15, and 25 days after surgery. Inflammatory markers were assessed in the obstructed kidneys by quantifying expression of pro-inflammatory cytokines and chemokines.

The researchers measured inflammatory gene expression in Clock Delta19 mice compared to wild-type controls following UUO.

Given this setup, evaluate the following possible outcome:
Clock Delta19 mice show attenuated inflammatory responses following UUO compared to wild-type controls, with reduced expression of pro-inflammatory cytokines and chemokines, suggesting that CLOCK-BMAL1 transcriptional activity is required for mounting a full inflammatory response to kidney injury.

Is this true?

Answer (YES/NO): NO